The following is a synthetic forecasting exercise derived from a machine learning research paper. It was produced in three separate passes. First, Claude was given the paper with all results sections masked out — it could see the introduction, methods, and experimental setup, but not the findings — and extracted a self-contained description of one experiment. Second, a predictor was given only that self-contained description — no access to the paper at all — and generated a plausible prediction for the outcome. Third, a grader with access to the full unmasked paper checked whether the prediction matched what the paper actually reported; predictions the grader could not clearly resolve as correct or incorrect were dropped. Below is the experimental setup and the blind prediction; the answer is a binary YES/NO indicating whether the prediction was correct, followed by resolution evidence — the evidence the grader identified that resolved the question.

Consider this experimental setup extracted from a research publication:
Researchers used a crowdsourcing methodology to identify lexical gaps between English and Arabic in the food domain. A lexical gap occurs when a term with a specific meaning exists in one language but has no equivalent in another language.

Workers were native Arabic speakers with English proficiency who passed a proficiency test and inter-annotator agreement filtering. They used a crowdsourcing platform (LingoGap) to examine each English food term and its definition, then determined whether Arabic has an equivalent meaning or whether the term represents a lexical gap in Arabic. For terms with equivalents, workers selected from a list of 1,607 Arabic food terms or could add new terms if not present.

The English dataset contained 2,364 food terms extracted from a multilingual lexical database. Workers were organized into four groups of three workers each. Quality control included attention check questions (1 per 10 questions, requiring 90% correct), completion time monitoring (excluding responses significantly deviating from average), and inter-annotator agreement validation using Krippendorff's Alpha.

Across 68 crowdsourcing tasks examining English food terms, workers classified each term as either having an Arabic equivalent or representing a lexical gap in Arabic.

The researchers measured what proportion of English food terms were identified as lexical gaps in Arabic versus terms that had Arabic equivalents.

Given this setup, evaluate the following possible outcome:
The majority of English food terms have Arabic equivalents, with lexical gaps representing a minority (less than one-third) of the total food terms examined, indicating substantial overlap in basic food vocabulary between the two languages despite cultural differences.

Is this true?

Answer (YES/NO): NO